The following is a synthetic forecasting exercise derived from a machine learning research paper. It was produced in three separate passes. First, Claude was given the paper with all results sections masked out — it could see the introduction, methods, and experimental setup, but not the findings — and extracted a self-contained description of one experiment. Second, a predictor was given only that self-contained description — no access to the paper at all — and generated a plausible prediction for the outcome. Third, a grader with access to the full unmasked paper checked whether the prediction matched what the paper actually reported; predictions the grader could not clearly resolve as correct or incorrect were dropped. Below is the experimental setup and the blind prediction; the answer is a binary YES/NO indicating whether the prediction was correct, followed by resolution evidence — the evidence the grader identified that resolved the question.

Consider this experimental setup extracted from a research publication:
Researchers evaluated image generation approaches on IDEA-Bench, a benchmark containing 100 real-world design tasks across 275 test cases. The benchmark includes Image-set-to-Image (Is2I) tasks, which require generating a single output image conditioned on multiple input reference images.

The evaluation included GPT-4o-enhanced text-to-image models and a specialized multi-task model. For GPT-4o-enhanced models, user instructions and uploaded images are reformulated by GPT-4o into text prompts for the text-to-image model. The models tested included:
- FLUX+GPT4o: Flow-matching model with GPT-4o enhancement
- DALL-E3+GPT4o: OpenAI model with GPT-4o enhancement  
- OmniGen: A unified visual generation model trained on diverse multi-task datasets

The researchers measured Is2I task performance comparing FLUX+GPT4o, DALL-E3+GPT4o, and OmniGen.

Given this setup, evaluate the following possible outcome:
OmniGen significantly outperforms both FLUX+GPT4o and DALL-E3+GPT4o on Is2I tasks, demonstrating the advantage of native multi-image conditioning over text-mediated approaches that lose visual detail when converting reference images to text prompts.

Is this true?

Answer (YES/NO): NO